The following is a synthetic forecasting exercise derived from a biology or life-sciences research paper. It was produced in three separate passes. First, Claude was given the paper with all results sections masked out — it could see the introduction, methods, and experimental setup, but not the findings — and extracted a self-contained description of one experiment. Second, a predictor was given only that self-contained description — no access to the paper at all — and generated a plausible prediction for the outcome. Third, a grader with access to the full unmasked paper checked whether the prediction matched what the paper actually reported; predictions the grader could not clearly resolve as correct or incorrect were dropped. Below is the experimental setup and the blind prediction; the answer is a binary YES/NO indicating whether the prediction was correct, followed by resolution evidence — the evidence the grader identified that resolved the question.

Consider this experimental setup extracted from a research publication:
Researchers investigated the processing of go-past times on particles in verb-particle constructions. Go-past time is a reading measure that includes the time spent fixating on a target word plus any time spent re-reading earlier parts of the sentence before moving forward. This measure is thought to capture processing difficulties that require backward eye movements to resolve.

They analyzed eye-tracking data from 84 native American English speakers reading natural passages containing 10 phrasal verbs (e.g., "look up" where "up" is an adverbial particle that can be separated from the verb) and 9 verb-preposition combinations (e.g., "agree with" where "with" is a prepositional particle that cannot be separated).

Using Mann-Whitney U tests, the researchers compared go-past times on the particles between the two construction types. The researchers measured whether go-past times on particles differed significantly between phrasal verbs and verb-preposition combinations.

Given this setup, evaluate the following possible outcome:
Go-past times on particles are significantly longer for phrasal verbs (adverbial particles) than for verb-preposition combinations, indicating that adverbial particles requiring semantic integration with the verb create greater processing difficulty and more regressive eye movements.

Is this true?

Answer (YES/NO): NO